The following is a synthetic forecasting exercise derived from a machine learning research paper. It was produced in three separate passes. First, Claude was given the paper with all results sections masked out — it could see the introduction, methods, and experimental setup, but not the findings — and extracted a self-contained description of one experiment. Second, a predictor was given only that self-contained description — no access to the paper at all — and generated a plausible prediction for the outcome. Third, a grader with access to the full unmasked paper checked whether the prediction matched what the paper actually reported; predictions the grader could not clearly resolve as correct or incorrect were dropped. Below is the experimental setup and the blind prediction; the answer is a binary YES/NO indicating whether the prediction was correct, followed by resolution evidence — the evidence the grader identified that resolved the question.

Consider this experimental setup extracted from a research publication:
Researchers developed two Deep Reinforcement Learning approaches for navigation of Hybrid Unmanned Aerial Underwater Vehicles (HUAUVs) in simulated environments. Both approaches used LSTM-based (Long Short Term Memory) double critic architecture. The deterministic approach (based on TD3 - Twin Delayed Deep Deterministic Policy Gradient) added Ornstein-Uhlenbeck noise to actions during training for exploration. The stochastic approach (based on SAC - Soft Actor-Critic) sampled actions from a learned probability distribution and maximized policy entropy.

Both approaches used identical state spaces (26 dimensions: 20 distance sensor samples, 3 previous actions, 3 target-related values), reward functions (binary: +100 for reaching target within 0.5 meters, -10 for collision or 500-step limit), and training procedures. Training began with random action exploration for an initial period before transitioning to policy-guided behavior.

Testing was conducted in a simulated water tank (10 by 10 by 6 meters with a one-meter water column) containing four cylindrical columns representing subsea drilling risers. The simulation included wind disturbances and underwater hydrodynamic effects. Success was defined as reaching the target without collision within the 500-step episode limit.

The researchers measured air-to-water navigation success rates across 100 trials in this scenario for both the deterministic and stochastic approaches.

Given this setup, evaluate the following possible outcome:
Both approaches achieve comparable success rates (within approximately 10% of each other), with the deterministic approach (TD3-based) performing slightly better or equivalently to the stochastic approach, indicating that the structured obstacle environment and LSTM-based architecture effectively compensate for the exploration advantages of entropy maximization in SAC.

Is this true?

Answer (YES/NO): NO